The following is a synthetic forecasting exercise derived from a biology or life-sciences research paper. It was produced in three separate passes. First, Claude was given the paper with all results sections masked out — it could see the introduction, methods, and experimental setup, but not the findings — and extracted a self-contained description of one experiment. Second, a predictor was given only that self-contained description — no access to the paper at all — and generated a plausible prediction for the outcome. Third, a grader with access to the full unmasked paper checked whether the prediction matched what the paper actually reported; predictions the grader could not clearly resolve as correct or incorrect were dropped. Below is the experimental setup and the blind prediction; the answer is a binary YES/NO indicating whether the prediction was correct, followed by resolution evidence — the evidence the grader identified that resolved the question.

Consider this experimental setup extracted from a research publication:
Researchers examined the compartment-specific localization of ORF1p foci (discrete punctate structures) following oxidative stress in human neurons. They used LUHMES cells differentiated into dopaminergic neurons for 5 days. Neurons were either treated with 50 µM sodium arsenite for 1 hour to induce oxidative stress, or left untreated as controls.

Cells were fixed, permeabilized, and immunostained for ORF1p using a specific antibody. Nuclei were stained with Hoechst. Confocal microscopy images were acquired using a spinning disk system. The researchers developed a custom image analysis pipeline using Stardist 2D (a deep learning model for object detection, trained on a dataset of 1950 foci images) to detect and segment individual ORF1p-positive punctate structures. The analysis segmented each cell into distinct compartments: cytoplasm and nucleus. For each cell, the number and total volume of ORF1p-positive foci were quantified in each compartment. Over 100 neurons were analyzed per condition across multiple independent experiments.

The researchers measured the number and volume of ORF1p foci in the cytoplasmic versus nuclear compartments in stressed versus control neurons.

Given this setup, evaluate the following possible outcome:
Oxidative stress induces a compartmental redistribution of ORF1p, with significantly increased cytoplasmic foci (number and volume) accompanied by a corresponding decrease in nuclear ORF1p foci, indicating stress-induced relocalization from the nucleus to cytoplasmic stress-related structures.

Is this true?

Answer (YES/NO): NO